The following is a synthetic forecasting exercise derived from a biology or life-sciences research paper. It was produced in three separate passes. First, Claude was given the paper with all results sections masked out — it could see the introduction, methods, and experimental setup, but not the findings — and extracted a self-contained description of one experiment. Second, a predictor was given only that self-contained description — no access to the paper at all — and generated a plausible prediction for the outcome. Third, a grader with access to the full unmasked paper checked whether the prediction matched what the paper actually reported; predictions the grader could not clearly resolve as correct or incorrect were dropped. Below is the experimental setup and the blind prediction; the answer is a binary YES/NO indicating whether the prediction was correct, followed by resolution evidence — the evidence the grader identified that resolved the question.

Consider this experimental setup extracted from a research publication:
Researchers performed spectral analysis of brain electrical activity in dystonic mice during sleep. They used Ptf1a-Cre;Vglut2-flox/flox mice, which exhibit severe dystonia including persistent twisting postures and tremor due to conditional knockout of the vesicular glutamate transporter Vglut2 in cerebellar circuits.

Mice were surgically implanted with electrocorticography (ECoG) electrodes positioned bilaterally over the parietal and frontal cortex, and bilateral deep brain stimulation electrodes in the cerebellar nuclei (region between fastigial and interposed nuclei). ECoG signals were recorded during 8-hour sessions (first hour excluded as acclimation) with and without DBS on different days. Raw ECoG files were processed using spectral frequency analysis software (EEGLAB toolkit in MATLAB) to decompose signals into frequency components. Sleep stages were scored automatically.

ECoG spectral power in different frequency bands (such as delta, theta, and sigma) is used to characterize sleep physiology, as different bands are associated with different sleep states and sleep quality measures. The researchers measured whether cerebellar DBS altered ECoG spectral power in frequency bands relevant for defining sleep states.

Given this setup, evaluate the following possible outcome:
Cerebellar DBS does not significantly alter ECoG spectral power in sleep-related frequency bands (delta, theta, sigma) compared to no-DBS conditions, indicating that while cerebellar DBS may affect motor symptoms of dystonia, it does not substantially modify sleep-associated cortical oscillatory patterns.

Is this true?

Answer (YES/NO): NO